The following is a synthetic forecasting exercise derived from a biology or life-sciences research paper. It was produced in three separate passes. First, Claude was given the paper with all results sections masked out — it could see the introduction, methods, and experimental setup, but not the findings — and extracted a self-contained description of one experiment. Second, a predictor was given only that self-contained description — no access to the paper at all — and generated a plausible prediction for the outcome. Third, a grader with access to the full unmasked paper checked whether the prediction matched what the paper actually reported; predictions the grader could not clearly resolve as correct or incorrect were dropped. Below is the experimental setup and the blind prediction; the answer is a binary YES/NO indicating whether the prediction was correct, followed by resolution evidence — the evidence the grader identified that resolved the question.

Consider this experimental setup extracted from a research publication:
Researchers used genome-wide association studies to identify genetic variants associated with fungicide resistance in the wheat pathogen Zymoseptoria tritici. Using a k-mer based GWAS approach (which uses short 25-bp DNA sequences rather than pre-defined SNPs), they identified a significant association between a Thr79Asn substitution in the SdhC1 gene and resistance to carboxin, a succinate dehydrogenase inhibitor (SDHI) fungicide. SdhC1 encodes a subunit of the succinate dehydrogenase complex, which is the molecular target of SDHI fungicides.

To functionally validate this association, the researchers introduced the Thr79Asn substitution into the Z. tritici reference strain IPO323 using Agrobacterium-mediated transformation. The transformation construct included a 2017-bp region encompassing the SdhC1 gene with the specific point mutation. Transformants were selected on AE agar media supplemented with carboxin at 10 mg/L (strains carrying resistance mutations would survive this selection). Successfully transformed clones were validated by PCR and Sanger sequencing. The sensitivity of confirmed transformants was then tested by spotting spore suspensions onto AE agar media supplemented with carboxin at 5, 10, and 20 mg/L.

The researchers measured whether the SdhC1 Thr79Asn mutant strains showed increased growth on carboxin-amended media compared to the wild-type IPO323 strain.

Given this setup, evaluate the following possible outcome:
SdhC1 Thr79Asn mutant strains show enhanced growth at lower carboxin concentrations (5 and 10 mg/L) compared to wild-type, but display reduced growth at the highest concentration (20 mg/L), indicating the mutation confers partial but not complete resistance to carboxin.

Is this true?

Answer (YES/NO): NO